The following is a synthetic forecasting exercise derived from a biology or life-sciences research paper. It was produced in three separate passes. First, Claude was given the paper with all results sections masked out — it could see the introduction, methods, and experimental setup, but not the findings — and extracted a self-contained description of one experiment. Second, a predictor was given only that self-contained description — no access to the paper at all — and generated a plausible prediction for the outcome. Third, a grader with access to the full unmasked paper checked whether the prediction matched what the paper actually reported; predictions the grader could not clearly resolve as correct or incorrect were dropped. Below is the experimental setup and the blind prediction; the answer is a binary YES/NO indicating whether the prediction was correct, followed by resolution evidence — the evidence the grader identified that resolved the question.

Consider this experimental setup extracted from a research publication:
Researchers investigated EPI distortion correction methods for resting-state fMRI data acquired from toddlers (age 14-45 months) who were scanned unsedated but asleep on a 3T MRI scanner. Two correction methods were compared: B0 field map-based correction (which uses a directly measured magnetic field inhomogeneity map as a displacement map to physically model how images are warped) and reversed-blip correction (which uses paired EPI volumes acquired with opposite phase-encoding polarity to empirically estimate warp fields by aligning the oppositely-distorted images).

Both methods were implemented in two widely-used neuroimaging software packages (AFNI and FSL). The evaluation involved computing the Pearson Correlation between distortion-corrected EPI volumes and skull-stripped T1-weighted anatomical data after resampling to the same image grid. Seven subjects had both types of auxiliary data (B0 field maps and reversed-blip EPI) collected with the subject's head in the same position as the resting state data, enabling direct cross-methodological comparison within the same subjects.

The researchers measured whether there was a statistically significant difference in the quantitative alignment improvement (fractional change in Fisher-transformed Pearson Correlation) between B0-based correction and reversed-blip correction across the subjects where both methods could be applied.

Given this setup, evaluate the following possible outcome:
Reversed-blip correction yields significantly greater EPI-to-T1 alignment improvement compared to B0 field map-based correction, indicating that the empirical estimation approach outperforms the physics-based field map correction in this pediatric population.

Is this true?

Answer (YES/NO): NO